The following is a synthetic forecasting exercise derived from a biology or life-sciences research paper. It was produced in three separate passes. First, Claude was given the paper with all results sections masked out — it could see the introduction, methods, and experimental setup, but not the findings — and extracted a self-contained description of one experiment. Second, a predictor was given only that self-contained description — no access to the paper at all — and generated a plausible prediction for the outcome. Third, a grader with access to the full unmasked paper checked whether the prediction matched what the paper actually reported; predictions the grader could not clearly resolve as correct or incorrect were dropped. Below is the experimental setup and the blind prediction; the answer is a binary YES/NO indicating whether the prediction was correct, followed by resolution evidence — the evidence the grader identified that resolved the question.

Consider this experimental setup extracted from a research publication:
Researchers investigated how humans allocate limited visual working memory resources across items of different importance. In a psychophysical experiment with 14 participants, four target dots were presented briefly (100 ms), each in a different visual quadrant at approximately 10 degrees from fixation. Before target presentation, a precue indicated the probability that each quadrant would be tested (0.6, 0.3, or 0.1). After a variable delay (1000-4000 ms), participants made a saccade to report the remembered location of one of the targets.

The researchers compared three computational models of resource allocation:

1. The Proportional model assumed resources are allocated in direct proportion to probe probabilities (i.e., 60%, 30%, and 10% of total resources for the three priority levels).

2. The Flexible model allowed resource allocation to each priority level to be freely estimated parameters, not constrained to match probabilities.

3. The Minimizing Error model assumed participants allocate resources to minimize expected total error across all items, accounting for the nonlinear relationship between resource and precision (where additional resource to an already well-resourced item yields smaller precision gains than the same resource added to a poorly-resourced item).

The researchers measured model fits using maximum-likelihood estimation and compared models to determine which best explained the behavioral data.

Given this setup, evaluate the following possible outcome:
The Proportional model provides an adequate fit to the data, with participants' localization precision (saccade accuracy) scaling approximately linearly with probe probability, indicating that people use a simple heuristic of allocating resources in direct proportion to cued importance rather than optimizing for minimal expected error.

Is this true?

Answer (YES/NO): NO